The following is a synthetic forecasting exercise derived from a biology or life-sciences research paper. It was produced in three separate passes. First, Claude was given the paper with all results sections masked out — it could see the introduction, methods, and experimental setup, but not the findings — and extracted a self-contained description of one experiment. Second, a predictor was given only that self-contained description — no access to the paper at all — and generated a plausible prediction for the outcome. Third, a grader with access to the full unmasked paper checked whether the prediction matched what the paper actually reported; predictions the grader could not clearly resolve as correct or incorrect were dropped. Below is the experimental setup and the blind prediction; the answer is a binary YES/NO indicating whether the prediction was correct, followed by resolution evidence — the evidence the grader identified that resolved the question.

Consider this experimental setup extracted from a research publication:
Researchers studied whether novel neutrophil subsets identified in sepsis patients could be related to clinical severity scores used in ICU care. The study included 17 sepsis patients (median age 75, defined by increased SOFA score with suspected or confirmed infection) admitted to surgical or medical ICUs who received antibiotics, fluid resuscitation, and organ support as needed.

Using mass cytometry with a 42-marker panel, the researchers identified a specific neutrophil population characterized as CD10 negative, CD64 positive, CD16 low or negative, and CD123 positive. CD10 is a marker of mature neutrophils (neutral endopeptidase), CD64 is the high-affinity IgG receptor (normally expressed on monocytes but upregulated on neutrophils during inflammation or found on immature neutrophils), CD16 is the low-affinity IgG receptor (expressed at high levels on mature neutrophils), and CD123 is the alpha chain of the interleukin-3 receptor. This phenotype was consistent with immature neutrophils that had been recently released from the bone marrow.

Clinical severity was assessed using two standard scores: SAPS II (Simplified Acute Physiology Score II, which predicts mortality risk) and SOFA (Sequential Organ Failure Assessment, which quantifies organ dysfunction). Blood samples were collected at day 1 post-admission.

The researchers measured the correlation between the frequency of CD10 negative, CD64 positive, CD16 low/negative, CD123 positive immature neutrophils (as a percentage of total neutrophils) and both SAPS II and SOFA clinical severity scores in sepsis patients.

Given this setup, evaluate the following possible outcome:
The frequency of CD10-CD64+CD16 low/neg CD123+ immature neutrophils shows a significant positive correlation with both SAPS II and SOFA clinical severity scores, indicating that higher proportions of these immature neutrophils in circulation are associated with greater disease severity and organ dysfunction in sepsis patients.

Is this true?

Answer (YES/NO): YES